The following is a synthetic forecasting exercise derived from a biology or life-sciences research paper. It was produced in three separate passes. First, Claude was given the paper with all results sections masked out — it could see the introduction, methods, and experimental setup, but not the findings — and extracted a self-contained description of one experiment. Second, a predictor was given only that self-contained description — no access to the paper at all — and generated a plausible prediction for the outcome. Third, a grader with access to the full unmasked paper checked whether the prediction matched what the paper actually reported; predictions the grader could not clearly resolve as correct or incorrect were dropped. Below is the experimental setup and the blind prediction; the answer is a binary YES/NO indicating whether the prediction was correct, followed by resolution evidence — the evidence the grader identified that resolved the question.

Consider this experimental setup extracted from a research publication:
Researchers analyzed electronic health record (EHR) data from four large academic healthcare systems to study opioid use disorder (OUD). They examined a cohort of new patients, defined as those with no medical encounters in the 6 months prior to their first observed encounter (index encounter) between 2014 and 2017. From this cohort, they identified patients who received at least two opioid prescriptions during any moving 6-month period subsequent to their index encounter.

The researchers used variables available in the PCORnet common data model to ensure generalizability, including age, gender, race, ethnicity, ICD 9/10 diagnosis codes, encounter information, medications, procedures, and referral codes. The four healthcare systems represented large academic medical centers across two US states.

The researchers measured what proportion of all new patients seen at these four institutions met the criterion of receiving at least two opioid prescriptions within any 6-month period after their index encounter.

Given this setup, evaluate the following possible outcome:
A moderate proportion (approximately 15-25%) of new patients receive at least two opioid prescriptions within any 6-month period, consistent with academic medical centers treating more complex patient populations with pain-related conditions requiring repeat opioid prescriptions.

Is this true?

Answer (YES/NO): NO